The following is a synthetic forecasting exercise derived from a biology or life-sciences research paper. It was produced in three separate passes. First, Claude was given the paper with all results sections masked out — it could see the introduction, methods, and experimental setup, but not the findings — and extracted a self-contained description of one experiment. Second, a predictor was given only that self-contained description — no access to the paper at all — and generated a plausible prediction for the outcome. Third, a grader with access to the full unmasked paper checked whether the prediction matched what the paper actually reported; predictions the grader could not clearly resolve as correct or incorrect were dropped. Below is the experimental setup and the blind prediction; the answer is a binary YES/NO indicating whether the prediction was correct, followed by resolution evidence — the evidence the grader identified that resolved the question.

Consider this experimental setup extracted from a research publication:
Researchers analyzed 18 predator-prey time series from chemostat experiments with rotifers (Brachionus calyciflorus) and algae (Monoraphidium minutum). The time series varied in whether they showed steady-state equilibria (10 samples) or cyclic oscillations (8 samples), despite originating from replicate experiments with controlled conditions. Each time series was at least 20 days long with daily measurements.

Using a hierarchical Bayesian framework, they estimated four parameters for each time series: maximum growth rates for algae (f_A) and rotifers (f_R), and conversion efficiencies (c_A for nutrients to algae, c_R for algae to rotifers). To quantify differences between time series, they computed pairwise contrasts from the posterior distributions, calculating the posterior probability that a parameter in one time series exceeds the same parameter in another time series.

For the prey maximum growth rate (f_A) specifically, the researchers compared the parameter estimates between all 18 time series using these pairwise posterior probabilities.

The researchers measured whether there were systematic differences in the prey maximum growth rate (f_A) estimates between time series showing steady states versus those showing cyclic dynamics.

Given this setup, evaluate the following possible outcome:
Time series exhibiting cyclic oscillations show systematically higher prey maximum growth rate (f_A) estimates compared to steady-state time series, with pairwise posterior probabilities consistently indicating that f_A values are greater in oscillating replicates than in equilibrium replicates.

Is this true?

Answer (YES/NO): NO